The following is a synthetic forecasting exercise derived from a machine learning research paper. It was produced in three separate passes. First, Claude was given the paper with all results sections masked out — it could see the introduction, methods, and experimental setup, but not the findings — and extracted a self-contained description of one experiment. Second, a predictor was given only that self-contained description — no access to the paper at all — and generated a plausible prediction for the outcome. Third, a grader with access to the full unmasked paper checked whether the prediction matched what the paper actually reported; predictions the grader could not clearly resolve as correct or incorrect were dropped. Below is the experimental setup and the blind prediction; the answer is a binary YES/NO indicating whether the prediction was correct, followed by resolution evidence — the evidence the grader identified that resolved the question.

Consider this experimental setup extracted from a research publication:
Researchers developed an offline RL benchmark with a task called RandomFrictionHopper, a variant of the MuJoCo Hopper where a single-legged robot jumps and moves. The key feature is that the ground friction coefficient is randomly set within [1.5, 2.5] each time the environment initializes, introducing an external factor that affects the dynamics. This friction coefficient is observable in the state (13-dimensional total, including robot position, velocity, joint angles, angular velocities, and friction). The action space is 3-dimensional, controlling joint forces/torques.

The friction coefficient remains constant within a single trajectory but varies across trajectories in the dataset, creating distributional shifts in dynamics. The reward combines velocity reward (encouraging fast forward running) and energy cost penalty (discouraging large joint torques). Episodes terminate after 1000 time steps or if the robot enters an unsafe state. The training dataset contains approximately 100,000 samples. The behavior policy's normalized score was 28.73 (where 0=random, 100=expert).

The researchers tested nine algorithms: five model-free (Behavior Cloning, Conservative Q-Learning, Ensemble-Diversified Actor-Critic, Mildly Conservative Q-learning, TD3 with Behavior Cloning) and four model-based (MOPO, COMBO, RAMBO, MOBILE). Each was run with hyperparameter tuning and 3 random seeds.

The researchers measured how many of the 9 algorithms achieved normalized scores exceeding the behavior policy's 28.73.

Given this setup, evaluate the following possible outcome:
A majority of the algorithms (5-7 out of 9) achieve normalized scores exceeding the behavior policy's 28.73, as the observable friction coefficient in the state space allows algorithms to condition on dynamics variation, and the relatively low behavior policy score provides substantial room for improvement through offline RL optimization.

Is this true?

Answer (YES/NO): NO